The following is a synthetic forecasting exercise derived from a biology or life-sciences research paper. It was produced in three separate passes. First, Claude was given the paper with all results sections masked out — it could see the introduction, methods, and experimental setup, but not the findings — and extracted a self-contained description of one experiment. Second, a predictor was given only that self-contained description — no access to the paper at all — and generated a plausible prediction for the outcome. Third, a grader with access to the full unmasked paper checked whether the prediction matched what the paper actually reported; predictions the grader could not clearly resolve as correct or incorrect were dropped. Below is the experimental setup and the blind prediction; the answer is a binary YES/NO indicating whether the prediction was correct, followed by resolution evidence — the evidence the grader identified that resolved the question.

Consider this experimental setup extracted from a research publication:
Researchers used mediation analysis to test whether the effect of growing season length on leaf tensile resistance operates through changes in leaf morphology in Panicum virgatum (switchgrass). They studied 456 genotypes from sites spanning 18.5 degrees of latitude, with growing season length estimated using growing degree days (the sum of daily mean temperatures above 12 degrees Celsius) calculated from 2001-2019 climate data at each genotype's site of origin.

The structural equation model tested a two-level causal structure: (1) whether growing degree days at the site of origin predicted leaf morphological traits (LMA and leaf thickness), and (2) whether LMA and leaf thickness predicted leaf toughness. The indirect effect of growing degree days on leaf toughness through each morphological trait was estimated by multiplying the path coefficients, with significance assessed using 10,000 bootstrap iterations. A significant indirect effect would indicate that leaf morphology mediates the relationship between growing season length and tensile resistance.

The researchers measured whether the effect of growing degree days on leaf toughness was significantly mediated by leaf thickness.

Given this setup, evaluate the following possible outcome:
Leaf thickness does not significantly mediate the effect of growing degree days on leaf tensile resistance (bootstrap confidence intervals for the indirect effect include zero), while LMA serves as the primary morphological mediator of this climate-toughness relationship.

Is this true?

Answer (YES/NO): NO